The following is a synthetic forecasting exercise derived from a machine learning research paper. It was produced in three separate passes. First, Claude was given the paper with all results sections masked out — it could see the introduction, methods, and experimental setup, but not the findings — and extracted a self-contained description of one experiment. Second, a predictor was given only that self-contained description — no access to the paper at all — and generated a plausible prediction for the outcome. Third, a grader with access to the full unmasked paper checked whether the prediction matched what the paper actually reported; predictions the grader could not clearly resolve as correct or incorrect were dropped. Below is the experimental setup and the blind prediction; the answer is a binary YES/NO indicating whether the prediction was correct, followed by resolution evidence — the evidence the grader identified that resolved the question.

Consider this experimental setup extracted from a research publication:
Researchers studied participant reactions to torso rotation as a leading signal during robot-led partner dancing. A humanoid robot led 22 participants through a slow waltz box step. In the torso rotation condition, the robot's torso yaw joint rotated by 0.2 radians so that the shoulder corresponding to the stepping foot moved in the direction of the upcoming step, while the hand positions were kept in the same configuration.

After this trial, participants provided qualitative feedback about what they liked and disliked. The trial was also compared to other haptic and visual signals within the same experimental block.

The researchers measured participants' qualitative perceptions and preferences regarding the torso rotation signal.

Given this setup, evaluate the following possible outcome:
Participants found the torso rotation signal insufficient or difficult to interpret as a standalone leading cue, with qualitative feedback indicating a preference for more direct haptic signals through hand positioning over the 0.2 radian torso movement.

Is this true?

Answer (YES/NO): NO